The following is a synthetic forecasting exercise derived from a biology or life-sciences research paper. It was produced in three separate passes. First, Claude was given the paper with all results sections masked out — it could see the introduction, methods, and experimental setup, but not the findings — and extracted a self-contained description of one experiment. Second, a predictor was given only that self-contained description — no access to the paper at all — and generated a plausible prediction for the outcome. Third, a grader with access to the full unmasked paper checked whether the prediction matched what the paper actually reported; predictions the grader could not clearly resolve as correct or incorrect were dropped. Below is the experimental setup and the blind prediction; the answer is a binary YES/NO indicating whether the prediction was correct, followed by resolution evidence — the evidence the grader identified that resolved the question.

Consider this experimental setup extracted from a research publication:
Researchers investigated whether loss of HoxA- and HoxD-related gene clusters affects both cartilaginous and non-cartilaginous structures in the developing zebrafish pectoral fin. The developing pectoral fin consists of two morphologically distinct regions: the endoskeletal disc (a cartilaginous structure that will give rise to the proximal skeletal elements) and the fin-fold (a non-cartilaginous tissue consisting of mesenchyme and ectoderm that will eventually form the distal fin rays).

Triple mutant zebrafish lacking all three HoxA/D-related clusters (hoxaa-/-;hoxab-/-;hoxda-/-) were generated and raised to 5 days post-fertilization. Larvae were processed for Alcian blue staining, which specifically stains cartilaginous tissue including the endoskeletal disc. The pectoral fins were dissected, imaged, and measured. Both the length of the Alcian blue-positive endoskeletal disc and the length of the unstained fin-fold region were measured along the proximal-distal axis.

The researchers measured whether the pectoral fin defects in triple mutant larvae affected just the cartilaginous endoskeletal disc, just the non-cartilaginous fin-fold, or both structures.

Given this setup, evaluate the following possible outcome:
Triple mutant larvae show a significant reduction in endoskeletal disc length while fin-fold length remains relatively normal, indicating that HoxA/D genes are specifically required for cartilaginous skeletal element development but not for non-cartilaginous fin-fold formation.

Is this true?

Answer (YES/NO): NO